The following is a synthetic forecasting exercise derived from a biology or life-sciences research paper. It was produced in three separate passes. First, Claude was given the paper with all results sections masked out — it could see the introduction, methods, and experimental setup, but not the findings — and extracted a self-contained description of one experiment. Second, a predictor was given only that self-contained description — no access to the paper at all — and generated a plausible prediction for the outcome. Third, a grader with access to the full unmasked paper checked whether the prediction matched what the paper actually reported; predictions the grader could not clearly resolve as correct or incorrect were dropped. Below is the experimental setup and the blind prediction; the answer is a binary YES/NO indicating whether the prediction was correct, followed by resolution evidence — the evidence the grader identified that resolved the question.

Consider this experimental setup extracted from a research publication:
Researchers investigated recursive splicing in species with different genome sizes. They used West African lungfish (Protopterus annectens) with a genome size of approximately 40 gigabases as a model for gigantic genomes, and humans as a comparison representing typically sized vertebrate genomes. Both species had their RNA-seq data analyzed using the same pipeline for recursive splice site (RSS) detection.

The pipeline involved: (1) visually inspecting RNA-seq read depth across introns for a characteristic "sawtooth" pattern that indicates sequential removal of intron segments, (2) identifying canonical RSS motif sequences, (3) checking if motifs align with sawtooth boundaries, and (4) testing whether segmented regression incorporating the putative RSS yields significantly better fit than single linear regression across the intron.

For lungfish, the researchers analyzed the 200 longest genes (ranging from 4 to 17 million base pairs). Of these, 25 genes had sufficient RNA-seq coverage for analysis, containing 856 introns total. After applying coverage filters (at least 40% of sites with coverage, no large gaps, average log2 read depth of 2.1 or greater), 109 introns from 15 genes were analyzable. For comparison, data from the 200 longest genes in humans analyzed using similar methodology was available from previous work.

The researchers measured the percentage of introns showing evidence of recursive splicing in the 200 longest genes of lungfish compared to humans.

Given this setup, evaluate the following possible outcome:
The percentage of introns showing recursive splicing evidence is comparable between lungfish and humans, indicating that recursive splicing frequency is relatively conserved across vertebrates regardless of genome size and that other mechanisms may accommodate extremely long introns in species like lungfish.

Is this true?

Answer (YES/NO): YES